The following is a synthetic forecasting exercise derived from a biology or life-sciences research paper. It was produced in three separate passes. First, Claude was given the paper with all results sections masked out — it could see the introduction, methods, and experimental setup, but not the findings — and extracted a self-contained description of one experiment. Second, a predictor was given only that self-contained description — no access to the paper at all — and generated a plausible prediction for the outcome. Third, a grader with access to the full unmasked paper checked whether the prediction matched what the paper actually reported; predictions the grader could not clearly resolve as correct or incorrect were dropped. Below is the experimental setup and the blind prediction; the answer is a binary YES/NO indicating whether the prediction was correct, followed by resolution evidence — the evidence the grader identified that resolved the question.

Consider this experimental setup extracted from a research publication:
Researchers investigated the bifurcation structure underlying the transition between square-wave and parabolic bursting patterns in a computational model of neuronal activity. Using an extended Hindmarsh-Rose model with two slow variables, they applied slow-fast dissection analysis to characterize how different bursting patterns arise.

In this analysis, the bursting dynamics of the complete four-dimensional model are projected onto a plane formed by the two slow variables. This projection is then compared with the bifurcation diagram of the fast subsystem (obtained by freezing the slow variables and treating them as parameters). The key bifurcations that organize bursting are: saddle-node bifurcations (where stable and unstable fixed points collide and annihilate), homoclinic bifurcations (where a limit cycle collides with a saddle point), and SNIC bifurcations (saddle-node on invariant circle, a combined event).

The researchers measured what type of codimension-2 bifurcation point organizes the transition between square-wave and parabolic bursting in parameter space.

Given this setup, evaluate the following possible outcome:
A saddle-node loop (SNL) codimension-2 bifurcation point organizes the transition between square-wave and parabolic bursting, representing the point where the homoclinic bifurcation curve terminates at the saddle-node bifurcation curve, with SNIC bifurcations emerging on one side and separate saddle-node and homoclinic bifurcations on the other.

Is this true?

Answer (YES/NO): YES